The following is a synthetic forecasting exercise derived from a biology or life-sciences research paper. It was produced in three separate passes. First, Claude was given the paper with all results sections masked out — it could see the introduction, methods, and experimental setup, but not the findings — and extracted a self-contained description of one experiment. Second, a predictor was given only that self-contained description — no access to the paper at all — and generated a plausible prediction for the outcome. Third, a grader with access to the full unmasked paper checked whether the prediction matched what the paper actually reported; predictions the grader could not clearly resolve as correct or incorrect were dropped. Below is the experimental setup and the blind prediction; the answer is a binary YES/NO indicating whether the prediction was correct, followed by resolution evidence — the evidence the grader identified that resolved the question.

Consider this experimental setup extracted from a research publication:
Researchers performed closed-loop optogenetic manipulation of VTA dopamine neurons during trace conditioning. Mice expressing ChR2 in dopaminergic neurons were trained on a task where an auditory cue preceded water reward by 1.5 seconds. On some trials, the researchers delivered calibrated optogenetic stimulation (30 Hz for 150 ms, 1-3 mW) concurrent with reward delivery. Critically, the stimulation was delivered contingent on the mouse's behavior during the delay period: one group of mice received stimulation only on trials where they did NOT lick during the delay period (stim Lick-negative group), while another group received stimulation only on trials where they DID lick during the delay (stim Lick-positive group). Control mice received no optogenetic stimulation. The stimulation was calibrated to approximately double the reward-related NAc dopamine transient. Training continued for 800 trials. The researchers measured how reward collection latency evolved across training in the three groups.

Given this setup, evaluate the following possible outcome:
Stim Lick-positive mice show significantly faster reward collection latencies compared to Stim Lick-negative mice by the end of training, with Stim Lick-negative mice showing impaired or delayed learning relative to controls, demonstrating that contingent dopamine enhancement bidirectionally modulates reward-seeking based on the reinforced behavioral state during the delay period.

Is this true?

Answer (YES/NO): NO